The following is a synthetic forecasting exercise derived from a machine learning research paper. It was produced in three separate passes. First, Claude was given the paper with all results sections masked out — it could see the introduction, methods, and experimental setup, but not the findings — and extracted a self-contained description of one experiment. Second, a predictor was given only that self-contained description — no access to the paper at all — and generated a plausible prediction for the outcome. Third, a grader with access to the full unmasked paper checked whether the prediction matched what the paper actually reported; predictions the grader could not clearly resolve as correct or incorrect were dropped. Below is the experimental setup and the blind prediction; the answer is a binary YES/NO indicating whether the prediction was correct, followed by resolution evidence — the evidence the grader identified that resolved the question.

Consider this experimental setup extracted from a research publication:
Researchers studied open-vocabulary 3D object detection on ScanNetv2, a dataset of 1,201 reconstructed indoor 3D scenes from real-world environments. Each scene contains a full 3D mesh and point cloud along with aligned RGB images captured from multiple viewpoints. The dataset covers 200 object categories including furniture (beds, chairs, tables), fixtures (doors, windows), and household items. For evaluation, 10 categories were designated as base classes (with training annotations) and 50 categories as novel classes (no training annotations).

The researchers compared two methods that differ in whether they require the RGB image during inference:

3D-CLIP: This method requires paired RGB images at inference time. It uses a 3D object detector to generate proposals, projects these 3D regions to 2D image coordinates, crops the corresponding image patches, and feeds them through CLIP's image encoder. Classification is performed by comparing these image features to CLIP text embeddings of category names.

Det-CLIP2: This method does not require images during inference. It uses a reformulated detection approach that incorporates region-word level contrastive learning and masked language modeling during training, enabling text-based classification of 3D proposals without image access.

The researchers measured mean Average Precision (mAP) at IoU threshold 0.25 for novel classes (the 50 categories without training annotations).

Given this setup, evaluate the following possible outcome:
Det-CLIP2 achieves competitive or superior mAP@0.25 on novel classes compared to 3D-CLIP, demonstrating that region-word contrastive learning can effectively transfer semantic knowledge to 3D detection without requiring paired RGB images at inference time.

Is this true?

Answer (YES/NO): NO